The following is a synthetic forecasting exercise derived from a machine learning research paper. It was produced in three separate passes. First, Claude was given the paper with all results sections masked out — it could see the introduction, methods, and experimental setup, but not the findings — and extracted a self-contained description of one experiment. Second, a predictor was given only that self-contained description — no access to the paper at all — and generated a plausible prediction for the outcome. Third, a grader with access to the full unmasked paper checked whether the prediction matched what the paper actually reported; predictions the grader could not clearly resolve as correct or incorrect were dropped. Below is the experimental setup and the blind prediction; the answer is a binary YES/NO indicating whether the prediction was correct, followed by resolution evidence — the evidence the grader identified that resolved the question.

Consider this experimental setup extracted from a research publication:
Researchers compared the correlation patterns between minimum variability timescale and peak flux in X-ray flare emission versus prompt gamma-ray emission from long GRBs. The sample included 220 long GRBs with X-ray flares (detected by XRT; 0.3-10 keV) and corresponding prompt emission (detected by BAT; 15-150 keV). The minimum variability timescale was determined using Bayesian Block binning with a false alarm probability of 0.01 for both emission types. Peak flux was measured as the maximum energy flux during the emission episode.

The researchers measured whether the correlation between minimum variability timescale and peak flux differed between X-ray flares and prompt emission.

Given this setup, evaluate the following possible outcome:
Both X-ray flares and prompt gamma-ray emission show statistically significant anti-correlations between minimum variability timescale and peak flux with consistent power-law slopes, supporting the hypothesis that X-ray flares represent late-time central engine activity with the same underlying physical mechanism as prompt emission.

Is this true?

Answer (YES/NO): NO